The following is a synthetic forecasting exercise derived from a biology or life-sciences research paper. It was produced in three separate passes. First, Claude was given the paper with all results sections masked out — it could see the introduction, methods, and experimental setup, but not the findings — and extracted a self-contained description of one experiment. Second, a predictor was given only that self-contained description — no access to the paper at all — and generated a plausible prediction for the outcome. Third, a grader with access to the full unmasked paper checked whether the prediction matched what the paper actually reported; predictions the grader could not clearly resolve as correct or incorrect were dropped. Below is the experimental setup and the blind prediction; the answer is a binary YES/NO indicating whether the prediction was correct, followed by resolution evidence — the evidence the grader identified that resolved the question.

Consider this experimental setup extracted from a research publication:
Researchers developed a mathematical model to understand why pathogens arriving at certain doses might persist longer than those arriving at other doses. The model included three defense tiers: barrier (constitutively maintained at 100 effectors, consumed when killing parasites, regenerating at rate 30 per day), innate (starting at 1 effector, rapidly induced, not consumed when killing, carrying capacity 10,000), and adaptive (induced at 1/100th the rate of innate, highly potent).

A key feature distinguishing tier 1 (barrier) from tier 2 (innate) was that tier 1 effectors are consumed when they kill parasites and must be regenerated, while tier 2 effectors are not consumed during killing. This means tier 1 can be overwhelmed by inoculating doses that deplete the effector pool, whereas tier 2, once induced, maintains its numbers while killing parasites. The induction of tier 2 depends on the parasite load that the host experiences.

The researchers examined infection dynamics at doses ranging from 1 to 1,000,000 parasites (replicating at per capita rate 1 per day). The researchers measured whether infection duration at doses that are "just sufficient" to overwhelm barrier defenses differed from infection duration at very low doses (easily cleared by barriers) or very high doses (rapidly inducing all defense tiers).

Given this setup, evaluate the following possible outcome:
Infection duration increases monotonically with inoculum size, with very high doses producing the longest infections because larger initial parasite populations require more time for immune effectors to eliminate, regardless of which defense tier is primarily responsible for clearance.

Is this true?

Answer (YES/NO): NO